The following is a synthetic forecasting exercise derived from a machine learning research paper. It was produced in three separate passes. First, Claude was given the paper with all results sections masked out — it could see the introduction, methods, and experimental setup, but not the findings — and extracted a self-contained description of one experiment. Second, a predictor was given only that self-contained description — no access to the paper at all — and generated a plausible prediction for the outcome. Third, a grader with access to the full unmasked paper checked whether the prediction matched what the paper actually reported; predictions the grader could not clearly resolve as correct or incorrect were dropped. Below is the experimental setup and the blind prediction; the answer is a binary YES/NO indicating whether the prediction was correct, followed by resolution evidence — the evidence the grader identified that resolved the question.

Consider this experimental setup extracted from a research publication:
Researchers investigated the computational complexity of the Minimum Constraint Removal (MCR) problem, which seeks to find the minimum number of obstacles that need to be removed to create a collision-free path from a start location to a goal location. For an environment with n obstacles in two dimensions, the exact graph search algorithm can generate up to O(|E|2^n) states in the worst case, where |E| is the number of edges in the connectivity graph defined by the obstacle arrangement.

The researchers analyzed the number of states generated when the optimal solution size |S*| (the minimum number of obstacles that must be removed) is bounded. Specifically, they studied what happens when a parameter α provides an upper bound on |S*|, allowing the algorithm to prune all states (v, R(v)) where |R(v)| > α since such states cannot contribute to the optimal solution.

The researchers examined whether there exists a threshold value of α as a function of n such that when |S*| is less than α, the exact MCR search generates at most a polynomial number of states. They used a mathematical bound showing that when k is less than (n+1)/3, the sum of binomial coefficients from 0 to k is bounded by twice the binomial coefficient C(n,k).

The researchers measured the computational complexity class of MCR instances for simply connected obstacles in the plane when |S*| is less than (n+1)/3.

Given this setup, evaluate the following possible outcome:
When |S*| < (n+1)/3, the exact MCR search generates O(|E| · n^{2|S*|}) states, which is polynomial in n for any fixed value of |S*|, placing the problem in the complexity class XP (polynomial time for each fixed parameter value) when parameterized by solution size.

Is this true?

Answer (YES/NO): NO